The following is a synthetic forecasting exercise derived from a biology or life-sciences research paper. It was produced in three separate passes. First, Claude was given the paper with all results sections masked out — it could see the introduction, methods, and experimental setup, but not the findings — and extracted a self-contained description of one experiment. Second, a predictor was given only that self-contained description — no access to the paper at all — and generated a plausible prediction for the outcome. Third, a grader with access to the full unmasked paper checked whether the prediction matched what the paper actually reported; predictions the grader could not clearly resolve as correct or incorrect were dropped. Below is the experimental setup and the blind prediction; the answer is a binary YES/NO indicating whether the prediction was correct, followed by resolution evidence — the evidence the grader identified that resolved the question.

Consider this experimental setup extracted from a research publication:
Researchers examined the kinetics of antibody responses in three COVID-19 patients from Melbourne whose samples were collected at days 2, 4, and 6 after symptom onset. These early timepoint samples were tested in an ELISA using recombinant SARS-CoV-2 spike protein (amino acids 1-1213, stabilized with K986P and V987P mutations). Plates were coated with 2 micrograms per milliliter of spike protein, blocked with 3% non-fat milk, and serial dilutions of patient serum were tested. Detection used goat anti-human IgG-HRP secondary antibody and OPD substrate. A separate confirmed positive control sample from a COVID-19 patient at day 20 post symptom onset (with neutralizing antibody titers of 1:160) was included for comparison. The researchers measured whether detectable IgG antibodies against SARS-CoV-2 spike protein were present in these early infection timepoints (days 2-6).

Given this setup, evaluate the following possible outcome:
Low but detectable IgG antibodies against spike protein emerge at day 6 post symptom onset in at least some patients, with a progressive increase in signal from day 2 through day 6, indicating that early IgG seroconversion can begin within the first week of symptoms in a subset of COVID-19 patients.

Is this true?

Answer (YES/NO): NO